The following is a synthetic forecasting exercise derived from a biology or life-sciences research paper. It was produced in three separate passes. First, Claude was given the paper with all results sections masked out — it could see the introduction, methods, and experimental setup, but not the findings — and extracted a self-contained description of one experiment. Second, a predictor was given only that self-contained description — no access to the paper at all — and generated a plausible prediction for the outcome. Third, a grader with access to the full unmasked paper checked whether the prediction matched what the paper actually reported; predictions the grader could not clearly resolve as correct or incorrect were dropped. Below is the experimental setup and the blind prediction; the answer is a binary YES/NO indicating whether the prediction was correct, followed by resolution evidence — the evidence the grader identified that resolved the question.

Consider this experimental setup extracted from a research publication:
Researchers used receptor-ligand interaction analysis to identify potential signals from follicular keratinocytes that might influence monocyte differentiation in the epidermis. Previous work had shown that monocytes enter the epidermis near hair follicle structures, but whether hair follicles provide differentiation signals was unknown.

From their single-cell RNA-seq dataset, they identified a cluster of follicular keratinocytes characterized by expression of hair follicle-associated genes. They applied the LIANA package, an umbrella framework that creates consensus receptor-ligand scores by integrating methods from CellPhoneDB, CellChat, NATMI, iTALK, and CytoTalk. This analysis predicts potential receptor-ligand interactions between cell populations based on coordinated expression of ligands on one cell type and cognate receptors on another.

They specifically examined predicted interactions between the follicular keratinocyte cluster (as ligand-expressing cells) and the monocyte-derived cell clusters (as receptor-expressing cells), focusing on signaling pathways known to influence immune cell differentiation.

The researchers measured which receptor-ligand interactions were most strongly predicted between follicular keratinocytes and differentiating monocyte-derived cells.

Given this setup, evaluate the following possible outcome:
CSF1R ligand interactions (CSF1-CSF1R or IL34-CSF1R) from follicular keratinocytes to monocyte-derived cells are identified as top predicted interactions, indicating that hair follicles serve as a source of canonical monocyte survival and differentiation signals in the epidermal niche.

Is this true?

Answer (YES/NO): NO